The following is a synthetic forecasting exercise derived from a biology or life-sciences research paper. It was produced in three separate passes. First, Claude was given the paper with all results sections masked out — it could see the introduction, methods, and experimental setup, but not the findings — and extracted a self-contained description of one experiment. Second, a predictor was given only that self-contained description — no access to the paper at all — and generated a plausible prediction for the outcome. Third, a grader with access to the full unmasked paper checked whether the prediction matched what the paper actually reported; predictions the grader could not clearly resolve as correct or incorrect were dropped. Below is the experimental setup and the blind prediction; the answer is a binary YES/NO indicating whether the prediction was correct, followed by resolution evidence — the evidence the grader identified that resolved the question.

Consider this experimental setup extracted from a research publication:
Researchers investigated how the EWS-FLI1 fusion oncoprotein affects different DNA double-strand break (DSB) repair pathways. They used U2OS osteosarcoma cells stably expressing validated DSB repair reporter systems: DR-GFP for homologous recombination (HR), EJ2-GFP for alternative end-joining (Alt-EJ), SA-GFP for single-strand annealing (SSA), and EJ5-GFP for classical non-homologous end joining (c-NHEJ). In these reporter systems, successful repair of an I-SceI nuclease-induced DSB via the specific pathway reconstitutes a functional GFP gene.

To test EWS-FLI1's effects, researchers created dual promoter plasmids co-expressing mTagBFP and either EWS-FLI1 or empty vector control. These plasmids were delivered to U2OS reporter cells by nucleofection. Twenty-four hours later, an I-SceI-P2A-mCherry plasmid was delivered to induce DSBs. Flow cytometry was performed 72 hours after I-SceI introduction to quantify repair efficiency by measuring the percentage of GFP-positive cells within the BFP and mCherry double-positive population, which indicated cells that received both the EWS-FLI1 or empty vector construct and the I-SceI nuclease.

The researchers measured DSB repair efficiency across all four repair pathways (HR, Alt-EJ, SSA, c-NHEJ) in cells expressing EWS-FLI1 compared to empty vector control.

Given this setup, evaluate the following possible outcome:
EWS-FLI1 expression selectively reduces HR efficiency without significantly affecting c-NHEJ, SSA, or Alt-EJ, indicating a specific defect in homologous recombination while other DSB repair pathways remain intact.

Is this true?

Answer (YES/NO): NO